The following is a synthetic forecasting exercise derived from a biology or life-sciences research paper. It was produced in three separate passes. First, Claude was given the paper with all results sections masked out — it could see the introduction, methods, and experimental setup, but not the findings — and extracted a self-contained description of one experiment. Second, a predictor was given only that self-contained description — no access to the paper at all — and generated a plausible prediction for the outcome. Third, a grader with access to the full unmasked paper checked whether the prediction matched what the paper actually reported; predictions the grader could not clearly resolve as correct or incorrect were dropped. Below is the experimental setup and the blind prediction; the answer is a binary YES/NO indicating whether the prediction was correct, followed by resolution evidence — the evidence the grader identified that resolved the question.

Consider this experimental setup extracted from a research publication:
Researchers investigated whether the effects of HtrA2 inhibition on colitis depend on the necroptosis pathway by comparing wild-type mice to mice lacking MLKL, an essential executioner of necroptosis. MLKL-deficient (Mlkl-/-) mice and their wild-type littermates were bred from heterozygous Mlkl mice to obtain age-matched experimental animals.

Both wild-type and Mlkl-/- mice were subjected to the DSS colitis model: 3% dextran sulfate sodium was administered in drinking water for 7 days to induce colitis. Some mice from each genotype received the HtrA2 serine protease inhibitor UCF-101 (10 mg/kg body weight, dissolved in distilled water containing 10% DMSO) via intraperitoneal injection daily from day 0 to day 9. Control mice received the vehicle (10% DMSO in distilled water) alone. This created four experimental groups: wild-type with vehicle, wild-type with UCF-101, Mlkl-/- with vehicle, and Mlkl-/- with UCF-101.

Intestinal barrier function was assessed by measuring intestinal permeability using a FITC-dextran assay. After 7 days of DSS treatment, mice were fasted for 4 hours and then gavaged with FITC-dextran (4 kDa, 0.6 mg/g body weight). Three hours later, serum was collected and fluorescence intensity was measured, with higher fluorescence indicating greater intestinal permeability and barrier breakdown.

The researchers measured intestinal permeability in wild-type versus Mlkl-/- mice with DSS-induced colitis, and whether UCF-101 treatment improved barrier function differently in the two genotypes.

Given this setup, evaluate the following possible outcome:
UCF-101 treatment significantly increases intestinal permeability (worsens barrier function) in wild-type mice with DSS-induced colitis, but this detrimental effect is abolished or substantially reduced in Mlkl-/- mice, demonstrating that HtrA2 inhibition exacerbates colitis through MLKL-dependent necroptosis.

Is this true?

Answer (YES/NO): NO